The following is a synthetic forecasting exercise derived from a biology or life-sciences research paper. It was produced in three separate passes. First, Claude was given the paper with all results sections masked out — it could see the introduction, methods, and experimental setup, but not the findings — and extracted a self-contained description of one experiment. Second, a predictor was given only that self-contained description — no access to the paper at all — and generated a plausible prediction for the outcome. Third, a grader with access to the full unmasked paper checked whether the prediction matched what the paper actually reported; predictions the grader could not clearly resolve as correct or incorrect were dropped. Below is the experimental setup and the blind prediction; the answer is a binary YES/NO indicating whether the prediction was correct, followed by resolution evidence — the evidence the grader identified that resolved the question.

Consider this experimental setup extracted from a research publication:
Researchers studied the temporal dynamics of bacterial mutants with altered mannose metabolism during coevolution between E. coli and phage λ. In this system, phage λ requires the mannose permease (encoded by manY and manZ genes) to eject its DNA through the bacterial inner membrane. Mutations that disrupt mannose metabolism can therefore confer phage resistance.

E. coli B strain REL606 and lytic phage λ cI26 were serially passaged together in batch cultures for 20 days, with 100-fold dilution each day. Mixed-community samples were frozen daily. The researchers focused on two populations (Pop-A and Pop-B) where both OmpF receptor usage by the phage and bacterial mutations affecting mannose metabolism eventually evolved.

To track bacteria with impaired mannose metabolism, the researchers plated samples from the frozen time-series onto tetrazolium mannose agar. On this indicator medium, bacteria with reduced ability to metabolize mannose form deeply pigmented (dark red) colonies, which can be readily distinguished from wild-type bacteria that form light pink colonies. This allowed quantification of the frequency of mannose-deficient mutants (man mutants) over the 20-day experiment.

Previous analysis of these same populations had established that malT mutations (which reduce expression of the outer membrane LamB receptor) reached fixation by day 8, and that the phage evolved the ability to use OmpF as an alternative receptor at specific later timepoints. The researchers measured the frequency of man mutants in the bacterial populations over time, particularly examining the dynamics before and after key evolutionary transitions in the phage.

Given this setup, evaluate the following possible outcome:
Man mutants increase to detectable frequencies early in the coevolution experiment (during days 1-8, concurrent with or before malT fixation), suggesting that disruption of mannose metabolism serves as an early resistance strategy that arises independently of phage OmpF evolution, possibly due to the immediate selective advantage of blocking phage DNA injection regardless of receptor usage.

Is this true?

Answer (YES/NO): NO